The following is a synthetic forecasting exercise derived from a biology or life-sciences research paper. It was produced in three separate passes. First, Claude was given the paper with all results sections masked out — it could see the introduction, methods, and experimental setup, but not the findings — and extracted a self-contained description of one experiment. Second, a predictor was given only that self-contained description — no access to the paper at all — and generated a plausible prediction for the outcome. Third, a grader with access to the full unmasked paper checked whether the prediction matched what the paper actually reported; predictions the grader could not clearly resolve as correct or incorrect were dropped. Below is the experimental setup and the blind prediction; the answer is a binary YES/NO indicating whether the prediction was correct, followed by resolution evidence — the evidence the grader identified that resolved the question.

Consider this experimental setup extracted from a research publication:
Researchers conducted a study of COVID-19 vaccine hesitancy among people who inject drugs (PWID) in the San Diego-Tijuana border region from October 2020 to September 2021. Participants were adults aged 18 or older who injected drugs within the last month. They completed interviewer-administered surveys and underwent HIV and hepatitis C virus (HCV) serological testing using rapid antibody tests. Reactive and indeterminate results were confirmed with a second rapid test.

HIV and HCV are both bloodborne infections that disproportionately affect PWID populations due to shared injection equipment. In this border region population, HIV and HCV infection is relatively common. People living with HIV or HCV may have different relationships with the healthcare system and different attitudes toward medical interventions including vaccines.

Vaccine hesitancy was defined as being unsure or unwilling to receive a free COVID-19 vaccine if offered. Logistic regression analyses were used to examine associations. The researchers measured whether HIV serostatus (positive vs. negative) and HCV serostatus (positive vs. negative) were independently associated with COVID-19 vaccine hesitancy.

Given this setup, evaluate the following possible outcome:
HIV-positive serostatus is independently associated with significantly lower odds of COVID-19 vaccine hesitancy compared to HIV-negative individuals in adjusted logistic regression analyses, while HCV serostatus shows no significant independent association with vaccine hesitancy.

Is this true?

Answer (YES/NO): NO